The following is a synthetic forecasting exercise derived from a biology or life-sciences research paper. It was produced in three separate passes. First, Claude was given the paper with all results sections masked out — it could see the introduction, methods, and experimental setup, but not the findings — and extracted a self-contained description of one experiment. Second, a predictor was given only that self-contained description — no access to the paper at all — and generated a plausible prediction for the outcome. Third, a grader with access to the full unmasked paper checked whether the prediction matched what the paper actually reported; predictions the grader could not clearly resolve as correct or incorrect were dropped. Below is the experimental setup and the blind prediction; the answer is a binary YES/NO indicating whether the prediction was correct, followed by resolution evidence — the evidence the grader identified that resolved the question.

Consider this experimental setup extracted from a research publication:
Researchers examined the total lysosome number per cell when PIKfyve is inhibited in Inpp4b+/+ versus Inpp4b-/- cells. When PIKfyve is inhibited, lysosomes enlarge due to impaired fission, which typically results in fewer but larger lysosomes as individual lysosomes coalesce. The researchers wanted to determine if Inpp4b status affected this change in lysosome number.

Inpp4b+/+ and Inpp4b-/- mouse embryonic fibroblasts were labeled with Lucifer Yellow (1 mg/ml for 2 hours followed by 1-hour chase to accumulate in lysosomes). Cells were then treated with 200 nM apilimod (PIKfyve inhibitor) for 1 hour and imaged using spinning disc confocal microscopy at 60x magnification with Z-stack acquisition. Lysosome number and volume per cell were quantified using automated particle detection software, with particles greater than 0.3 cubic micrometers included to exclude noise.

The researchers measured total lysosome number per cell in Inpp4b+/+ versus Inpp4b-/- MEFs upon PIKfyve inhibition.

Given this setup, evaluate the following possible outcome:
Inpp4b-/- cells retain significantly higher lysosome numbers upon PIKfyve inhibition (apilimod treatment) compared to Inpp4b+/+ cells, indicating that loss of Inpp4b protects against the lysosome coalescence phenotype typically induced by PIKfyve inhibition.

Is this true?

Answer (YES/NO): NO